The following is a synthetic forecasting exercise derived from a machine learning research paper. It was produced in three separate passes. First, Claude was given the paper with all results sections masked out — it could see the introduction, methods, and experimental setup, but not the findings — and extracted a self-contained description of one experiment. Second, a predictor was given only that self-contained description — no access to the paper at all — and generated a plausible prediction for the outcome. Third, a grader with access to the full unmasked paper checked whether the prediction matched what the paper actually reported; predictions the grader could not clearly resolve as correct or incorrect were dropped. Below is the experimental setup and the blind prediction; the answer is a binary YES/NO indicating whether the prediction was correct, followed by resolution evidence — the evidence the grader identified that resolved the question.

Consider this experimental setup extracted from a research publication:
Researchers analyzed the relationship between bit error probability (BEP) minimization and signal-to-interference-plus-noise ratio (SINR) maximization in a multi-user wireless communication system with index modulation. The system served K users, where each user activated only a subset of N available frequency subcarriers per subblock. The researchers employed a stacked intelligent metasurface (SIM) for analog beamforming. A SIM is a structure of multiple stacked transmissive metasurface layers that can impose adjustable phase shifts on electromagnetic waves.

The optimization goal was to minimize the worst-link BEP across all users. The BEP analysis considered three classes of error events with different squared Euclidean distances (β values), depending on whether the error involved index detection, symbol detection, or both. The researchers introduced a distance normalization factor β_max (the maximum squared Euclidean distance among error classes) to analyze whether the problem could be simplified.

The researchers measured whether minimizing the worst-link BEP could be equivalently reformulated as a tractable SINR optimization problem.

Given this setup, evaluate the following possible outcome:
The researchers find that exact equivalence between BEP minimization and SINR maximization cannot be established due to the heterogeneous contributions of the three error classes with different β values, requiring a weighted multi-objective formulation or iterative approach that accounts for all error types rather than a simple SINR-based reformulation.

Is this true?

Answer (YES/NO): NO